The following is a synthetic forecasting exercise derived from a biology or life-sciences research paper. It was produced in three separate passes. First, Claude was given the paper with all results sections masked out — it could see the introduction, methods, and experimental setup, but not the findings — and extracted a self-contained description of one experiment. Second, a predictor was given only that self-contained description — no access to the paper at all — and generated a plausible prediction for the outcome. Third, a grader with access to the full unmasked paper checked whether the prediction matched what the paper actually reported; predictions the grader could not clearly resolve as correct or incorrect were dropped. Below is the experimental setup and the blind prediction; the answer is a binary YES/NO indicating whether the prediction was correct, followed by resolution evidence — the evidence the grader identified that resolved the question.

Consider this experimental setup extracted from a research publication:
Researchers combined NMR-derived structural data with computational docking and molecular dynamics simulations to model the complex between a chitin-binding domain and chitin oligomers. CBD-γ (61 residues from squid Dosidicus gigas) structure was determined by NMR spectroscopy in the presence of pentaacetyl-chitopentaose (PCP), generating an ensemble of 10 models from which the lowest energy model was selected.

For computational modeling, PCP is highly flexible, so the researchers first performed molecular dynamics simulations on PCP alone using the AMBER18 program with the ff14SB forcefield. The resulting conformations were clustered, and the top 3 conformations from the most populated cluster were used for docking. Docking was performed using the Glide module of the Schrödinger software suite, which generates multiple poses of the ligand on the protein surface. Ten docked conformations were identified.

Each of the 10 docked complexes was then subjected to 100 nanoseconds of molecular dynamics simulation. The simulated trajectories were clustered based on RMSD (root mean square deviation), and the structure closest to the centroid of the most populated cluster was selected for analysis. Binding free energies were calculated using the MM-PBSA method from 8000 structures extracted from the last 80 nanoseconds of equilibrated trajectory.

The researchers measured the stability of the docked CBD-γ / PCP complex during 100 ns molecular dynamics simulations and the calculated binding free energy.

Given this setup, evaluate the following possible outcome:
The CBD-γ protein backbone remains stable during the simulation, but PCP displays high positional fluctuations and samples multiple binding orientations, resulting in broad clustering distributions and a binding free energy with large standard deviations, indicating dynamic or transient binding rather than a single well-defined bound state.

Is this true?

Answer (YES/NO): NO